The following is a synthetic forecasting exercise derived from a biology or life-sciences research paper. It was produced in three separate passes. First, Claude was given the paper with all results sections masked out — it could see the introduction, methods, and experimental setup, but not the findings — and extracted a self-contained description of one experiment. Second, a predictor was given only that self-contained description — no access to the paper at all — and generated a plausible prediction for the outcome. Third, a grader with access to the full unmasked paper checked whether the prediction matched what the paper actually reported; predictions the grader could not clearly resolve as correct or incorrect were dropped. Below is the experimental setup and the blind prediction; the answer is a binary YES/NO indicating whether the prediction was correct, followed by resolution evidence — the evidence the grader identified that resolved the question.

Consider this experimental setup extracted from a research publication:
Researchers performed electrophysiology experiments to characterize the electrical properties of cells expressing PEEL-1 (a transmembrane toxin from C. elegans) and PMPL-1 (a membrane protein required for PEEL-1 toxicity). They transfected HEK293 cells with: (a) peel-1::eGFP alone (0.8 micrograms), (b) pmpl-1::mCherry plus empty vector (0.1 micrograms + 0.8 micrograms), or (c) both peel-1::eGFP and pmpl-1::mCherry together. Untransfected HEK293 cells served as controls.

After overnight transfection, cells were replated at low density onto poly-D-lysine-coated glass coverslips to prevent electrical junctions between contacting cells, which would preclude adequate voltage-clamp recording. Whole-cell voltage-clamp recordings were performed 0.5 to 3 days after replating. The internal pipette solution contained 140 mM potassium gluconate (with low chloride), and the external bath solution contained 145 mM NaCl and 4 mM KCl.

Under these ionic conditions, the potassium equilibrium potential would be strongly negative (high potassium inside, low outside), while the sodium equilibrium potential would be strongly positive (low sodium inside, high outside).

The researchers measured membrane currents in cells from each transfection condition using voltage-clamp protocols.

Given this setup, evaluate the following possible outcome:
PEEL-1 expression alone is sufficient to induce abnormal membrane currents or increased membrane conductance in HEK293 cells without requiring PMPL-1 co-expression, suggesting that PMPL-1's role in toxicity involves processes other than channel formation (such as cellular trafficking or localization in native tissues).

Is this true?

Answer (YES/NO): NO